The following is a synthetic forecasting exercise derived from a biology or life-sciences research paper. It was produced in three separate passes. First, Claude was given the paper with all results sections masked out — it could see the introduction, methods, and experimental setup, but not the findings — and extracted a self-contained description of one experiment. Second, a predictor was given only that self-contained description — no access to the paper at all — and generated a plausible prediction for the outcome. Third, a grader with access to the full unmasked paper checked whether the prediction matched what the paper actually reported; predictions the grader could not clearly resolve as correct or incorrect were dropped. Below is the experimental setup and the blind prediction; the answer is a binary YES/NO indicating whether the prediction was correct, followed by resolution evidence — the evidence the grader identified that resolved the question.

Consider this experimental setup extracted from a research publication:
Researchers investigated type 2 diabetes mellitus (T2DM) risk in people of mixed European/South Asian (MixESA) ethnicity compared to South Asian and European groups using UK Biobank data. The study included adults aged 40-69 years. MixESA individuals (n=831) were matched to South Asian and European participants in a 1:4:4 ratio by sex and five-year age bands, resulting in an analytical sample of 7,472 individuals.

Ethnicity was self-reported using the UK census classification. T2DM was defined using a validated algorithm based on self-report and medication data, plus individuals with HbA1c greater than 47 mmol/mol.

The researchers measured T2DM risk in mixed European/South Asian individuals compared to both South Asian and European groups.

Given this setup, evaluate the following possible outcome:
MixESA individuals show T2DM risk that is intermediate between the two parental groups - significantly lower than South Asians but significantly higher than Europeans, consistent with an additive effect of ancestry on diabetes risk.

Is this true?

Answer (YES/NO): YES